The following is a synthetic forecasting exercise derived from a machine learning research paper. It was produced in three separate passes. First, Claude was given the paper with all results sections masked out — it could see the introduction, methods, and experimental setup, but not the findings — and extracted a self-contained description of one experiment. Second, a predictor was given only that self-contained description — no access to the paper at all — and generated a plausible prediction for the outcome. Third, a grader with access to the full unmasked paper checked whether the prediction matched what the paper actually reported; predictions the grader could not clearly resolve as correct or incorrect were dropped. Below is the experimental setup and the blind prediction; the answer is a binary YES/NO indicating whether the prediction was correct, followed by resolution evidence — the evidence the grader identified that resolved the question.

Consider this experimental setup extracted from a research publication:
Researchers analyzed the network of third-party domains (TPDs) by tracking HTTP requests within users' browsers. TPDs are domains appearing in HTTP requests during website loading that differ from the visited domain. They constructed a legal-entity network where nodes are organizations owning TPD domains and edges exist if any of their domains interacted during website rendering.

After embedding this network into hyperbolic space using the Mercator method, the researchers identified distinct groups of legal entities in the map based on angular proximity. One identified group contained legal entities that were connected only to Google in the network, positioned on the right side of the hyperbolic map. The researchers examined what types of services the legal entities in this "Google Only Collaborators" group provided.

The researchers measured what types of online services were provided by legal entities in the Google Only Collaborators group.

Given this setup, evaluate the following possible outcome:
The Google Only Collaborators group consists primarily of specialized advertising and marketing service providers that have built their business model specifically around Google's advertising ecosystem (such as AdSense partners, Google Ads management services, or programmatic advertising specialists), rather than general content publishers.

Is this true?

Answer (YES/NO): YES